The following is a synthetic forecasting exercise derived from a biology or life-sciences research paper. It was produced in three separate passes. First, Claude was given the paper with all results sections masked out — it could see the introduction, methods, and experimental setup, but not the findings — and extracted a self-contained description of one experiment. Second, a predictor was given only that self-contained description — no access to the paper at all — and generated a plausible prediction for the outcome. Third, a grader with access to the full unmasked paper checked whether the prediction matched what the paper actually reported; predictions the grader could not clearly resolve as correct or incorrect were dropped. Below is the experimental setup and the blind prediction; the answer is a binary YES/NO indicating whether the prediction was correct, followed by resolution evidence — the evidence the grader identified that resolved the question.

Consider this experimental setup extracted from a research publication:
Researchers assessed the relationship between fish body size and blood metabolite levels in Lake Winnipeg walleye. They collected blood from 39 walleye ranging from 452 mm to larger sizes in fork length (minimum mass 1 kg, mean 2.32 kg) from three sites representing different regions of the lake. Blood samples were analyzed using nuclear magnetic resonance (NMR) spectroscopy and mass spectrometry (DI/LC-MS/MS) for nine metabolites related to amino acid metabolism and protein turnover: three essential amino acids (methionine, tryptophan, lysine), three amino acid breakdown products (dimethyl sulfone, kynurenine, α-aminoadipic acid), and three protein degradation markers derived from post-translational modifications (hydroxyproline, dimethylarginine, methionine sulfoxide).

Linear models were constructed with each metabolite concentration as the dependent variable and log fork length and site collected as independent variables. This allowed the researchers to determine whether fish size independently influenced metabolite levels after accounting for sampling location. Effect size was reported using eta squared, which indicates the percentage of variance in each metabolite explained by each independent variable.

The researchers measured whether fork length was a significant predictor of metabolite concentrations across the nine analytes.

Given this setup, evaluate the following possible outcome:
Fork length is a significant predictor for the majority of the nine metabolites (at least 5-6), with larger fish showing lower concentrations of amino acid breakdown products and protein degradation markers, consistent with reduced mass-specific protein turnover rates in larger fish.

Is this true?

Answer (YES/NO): NO